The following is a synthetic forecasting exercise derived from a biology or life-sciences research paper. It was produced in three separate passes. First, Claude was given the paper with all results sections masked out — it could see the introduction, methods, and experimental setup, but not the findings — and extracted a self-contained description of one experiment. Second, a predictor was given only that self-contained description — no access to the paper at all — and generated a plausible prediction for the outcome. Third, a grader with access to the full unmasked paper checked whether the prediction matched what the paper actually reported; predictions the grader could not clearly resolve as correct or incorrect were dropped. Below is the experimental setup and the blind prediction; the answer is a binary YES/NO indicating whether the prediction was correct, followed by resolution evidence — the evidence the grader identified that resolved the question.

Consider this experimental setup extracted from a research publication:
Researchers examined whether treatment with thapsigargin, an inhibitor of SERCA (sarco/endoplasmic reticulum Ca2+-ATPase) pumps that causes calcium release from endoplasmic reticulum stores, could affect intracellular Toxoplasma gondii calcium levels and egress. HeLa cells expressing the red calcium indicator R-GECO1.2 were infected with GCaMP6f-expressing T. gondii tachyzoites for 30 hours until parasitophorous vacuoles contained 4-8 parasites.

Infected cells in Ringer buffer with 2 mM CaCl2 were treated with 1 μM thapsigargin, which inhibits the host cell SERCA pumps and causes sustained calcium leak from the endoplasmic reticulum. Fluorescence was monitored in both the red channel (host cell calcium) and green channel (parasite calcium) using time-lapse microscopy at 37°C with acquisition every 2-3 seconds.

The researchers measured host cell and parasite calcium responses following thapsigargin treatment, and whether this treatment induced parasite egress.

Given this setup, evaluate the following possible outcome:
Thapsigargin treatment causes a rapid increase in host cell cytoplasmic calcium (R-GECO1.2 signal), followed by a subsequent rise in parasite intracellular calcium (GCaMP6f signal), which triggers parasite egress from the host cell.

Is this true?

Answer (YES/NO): NO